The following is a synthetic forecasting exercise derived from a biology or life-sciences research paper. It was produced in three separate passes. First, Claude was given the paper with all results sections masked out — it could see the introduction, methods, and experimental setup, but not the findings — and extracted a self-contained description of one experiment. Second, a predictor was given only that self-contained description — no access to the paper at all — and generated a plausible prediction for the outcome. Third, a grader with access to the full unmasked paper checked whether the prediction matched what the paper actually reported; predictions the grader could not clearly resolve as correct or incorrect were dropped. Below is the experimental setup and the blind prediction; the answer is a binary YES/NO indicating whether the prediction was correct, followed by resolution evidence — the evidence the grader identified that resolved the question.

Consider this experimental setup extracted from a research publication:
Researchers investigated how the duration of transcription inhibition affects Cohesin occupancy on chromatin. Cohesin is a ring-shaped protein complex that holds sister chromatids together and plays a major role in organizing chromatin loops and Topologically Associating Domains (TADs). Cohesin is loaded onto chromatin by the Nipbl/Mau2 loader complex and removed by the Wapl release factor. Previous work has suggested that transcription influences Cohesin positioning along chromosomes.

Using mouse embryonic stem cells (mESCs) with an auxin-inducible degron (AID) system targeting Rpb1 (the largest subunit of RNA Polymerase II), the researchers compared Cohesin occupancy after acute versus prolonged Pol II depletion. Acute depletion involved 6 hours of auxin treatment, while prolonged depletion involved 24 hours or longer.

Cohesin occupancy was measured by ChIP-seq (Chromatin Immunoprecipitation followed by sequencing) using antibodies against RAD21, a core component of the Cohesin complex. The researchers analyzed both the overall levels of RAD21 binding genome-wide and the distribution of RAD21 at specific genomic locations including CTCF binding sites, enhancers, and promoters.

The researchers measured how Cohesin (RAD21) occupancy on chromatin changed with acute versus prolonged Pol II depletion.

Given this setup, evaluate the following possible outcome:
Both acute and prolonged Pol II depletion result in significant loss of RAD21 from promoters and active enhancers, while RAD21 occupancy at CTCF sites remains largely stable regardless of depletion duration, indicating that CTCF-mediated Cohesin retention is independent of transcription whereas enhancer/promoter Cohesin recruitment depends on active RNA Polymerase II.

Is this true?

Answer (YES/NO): NO